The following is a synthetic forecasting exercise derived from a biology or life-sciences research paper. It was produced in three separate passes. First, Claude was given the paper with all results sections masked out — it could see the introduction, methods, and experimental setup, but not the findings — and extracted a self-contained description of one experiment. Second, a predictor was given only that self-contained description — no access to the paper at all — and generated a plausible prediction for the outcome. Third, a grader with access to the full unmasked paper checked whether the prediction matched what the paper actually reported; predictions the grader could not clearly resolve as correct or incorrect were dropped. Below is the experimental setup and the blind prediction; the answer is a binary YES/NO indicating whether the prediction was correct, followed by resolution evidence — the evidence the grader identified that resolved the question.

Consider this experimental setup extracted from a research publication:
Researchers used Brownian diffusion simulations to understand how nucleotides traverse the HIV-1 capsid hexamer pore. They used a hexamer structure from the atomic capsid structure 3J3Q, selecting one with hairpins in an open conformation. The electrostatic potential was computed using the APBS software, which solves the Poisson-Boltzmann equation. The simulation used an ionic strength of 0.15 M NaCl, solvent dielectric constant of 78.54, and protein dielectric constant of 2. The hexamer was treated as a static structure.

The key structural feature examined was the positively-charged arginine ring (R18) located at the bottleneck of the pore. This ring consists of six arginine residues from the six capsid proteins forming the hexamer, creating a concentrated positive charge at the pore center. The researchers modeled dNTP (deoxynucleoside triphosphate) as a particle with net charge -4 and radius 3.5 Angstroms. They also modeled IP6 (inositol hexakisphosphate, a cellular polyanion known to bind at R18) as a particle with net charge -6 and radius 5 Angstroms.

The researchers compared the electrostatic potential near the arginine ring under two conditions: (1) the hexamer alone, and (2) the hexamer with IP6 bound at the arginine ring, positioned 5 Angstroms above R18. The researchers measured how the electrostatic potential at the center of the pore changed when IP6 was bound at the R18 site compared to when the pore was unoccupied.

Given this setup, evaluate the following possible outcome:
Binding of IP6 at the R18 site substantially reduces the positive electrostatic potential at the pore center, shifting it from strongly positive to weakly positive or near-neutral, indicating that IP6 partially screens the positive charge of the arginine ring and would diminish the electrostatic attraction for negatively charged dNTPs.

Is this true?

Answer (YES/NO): YES